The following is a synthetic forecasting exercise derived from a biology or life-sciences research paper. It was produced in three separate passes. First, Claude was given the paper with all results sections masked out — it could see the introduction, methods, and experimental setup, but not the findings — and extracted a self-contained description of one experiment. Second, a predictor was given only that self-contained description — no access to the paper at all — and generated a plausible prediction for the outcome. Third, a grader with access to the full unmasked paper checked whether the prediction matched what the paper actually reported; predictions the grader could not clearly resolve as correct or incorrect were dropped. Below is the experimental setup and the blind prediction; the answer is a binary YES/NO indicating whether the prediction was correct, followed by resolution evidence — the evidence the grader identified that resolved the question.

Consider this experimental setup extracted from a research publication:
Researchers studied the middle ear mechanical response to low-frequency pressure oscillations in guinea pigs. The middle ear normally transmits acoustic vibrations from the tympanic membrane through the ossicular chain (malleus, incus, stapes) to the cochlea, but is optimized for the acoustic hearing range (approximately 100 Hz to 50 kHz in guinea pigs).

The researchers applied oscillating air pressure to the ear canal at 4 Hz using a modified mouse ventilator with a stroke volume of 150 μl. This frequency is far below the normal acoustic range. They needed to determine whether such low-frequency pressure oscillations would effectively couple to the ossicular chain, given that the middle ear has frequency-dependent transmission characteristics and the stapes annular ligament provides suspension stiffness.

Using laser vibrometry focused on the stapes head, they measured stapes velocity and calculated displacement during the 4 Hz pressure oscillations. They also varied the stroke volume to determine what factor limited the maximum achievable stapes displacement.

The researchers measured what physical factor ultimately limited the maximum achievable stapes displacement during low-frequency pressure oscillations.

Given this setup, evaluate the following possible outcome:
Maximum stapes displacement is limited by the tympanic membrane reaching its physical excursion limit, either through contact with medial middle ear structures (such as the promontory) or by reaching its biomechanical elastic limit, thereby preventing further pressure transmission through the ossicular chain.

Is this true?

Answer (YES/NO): NO